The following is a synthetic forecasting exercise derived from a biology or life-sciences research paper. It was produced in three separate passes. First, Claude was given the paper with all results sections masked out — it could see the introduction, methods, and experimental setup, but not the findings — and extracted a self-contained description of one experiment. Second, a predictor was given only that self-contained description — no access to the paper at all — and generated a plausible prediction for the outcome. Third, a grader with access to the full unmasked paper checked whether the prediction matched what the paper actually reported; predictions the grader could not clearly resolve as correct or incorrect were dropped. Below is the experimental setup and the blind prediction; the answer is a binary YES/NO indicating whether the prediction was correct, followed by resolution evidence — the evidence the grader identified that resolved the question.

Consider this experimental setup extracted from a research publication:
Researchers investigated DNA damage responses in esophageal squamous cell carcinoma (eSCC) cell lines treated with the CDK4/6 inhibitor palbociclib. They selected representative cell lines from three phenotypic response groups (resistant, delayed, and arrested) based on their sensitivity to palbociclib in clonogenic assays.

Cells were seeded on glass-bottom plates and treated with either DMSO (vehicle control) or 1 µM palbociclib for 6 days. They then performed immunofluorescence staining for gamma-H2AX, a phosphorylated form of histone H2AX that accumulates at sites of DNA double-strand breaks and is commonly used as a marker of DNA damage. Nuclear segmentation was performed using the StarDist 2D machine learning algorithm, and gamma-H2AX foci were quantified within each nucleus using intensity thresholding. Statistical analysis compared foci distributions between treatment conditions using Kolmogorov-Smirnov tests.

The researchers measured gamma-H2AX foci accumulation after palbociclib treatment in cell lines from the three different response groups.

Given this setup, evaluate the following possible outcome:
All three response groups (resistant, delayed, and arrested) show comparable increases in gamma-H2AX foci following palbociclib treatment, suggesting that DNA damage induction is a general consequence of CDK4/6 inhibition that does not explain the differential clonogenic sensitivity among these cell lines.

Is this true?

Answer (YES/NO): NO